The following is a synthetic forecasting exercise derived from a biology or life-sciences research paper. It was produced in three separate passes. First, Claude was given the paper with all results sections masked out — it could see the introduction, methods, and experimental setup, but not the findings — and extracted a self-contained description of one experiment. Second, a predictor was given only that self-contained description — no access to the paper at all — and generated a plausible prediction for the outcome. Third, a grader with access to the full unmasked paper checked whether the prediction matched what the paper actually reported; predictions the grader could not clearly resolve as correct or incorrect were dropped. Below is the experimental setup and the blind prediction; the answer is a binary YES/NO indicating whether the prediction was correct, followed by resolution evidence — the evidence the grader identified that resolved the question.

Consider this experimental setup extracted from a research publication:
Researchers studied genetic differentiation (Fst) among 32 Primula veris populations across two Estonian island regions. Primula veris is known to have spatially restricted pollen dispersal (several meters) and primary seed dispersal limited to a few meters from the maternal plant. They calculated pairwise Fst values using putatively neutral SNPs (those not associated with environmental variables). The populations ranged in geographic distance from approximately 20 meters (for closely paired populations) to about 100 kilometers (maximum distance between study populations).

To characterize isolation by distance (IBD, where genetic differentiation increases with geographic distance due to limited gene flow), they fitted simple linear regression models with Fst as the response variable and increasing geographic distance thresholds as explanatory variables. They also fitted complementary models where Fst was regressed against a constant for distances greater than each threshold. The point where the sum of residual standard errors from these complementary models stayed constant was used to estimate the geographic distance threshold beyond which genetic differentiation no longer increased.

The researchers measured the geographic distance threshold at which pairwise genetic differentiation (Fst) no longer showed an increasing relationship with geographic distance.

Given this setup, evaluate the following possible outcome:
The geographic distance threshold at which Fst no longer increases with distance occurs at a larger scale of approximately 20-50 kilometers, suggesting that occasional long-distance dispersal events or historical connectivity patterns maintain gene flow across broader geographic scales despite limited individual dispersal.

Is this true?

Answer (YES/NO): NO